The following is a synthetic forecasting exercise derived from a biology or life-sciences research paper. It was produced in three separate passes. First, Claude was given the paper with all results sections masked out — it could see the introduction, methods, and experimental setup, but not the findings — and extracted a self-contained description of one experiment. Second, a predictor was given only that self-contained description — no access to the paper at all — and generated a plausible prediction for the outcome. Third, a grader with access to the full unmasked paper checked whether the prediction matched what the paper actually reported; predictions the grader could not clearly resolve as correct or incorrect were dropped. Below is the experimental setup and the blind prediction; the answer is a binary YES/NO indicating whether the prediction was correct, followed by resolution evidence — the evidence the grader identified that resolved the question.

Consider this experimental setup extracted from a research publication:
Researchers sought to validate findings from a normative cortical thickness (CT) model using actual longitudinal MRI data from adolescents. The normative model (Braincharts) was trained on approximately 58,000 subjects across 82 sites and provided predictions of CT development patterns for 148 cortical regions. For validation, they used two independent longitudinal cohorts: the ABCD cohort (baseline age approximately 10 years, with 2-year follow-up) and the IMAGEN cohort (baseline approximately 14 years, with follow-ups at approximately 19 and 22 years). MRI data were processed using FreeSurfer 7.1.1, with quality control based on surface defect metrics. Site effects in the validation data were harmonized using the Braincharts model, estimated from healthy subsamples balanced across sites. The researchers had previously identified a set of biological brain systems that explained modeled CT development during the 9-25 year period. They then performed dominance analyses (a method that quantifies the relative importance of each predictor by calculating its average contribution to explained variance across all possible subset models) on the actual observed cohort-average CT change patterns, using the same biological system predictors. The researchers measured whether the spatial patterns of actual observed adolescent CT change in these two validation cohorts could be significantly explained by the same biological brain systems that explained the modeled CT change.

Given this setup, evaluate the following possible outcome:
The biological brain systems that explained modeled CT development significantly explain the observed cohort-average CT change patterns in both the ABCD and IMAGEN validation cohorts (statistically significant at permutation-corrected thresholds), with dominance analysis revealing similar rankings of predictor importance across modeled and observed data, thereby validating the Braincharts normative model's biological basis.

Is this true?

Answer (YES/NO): NO